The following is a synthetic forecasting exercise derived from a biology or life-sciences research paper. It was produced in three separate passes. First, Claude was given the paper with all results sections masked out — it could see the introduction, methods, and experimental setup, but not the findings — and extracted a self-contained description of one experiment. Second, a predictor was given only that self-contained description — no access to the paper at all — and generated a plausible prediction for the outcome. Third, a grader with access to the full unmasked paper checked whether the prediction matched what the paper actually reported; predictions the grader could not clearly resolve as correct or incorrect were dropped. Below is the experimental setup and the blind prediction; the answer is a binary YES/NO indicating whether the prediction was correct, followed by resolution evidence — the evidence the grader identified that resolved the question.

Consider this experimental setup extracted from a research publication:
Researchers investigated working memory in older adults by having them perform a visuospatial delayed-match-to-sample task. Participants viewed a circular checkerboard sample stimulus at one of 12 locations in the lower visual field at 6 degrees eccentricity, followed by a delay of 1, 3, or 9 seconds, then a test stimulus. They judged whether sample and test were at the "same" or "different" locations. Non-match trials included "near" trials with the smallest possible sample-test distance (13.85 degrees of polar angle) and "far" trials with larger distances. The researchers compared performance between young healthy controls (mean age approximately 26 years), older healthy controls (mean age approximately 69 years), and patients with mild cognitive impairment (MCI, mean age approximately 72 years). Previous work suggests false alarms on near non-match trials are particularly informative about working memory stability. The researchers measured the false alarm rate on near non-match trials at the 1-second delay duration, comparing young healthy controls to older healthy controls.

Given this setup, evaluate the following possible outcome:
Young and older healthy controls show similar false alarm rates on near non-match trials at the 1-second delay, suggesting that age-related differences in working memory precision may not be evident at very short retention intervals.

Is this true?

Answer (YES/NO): NO